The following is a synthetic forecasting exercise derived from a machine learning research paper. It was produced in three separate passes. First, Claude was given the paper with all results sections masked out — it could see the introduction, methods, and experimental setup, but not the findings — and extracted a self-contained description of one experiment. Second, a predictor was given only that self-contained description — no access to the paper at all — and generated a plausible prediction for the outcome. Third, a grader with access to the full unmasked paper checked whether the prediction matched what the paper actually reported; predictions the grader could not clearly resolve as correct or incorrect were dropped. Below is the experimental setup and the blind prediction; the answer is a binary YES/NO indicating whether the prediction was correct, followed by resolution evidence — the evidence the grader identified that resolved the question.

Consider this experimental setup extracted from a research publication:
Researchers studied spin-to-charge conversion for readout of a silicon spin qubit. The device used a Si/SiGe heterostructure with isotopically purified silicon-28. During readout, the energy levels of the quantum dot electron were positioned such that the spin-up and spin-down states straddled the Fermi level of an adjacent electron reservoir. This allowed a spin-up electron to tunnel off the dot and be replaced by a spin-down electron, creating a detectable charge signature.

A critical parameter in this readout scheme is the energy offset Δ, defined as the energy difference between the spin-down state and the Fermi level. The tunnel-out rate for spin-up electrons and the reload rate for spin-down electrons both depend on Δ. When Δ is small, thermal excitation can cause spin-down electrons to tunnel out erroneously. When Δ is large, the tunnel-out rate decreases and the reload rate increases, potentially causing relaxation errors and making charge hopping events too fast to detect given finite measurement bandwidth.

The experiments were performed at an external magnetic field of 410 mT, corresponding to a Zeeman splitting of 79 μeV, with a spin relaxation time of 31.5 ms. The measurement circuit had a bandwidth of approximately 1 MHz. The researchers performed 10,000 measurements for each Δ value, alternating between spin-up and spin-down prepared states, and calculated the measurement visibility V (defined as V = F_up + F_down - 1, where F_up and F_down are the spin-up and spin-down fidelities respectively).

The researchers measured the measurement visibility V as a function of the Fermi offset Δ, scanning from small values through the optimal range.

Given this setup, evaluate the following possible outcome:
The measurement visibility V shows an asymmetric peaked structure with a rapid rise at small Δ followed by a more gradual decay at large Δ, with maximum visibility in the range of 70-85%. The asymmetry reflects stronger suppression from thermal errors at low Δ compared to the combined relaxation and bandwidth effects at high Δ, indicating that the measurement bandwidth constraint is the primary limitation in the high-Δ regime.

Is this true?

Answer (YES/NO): NO